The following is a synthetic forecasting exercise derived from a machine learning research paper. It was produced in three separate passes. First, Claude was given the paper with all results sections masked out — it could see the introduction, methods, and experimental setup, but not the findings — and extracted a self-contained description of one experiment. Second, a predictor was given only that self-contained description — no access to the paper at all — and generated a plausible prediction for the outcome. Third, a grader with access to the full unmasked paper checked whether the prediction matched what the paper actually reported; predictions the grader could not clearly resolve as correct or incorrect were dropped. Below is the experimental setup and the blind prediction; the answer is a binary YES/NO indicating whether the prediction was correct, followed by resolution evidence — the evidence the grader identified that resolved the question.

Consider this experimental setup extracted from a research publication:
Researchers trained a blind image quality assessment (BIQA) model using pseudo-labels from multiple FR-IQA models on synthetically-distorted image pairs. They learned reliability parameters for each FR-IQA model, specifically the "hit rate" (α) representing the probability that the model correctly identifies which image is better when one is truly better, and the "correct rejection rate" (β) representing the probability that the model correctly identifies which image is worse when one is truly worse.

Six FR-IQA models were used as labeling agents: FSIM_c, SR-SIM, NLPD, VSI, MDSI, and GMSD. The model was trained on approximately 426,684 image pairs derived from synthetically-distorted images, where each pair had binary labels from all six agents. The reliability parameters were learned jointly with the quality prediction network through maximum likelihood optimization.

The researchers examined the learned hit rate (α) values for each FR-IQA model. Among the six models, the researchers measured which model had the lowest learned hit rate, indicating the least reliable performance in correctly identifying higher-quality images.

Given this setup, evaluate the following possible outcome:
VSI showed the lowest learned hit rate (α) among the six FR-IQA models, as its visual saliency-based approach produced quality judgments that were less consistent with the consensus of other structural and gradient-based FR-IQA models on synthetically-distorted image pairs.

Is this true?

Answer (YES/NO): YES